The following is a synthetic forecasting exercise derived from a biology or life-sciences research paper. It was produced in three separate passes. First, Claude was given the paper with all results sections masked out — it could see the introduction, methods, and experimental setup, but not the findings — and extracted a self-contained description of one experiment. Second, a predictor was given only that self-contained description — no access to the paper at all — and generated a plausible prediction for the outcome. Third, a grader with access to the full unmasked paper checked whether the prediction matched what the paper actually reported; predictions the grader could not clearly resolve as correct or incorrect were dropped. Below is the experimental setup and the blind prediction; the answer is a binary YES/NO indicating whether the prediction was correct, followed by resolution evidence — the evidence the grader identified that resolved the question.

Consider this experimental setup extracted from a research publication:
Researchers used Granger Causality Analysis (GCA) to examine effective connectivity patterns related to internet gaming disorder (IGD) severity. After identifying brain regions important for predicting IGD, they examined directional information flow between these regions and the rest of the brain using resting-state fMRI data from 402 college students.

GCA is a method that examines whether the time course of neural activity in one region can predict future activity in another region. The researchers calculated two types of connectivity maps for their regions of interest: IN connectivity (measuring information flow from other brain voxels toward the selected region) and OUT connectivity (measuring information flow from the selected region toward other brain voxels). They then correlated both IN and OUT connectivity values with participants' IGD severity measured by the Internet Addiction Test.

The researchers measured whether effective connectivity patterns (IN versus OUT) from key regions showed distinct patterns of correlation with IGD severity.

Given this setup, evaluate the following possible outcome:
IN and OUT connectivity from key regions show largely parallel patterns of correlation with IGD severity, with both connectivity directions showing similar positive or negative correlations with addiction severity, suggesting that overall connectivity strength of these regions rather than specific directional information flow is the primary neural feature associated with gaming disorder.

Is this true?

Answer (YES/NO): NO